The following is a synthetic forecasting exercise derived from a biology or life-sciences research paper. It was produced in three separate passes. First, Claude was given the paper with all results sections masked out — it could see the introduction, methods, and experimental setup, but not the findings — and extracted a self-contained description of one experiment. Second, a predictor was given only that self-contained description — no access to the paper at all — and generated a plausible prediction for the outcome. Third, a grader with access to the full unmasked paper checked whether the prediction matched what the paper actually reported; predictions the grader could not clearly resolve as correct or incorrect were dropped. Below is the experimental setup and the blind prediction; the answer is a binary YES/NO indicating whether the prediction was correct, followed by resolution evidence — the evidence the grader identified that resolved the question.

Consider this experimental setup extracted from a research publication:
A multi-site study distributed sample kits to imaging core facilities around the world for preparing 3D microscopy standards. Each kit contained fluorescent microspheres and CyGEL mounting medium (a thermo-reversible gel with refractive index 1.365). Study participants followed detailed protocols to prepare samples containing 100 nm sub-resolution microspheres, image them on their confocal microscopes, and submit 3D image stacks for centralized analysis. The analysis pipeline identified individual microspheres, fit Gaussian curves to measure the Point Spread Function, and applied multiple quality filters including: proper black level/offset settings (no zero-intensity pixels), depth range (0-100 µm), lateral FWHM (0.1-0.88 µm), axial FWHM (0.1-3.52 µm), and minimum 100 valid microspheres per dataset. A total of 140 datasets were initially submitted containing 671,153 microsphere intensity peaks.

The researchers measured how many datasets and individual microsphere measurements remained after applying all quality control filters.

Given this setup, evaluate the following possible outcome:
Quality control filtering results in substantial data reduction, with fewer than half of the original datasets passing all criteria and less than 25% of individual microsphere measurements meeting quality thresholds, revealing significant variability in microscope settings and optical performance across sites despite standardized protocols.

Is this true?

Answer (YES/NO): YES